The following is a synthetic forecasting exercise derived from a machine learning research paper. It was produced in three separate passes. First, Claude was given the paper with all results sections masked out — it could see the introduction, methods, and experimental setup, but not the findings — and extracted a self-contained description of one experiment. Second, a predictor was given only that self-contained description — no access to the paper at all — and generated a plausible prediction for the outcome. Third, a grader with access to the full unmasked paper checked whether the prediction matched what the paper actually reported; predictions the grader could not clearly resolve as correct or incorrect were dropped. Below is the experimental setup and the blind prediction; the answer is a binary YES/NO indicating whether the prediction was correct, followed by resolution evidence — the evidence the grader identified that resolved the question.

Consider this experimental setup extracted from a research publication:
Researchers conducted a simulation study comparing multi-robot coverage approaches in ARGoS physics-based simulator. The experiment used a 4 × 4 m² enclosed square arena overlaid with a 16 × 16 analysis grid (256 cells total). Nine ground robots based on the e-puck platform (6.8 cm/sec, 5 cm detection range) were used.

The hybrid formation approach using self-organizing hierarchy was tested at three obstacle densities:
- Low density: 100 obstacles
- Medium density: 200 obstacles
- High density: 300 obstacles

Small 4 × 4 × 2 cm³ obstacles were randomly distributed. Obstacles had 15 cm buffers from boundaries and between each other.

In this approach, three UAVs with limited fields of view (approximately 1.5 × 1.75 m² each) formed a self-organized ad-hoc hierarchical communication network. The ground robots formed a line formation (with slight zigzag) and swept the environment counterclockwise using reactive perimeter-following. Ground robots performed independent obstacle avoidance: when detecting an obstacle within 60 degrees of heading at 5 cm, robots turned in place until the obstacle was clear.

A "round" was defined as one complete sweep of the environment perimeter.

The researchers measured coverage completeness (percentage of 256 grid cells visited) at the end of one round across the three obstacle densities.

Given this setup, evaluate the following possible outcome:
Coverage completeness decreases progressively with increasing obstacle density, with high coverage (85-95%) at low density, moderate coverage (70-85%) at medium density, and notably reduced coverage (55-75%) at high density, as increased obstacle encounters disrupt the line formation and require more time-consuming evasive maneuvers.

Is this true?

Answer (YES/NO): NO